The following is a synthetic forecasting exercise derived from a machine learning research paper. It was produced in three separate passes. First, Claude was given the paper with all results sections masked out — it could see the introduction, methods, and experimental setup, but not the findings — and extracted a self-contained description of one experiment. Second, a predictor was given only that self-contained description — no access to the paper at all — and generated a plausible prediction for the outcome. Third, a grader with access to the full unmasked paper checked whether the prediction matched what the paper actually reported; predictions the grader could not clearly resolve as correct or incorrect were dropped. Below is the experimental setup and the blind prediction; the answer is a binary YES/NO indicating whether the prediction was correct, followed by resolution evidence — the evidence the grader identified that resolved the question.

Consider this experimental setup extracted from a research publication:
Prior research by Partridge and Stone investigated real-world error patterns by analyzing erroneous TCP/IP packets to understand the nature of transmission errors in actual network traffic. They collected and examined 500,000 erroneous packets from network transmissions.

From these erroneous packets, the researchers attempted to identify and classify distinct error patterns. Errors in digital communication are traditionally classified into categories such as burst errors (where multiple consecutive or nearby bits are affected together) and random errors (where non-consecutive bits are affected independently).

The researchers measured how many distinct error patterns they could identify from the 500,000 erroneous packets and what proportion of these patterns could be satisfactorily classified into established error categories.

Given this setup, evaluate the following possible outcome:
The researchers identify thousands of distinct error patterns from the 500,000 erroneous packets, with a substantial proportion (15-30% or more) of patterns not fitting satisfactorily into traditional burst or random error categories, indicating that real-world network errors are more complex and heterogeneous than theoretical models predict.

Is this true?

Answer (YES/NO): NO